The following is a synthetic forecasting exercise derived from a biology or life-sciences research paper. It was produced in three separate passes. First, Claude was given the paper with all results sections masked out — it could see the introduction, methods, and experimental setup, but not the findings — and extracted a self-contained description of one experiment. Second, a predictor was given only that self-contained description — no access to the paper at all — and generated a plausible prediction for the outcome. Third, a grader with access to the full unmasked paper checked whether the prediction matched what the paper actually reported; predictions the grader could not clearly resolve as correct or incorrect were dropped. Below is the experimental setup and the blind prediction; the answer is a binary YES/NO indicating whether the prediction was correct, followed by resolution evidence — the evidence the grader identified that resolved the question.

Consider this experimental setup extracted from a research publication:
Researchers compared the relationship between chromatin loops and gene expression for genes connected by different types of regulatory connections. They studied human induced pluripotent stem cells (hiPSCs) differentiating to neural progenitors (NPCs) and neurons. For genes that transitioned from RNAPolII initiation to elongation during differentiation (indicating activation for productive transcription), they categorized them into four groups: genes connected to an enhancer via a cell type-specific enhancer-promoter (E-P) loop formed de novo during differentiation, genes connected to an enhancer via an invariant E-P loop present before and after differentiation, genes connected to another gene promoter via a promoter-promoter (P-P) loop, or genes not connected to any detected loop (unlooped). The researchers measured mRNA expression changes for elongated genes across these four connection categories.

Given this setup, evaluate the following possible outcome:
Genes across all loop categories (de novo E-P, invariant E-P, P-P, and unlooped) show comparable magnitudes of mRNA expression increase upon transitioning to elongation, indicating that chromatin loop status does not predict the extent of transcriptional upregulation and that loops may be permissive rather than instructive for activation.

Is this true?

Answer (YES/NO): NO